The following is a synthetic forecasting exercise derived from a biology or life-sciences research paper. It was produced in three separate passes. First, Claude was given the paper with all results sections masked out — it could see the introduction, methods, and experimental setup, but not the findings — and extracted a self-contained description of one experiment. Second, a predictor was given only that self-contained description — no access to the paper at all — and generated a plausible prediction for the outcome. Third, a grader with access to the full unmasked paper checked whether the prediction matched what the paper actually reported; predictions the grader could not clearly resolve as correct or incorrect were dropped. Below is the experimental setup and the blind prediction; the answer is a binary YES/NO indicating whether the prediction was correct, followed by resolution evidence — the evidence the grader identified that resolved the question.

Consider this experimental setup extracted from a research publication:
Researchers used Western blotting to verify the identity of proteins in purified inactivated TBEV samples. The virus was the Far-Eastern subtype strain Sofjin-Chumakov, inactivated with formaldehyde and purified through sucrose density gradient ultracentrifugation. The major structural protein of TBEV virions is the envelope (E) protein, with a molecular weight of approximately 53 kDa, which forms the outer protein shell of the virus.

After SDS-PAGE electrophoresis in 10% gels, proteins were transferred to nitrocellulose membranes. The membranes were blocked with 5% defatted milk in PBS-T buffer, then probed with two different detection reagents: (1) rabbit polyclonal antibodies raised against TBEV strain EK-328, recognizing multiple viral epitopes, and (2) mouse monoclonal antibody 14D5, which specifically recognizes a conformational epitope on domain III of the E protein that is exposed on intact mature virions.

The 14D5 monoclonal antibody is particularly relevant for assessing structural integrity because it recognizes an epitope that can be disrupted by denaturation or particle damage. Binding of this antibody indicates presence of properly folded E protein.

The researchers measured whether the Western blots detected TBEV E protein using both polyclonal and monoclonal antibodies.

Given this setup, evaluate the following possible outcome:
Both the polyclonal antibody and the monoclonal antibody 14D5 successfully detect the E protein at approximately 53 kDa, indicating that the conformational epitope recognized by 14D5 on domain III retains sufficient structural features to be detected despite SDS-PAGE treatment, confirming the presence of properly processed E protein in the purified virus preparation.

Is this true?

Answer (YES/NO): YES